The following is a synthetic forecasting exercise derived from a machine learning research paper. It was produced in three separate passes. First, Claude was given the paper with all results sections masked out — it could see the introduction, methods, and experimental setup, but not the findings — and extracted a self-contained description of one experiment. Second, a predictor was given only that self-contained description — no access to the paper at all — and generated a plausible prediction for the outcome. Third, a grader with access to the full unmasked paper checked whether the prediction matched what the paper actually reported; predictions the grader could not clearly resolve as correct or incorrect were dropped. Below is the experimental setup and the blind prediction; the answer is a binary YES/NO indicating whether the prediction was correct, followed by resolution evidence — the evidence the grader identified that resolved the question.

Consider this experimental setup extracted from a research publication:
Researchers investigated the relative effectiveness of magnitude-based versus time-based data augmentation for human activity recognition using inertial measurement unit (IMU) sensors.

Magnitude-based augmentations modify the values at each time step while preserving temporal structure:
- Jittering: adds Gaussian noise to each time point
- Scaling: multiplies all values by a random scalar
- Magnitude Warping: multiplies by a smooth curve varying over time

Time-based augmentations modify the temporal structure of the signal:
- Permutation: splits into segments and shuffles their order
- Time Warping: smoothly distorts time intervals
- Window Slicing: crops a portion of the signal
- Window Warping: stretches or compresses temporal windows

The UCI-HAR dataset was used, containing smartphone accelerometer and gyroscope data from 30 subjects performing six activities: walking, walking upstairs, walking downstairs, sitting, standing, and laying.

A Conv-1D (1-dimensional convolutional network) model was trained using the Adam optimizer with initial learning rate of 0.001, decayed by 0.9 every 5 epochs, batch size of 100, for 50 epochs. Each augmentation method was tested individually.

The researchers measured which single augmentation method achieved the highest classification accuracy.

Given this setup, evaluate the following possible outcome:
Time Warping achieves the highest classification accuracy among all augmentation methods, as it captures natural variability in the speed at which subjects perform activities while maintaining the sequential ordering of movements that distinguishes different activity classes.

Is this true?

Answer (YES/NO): NO